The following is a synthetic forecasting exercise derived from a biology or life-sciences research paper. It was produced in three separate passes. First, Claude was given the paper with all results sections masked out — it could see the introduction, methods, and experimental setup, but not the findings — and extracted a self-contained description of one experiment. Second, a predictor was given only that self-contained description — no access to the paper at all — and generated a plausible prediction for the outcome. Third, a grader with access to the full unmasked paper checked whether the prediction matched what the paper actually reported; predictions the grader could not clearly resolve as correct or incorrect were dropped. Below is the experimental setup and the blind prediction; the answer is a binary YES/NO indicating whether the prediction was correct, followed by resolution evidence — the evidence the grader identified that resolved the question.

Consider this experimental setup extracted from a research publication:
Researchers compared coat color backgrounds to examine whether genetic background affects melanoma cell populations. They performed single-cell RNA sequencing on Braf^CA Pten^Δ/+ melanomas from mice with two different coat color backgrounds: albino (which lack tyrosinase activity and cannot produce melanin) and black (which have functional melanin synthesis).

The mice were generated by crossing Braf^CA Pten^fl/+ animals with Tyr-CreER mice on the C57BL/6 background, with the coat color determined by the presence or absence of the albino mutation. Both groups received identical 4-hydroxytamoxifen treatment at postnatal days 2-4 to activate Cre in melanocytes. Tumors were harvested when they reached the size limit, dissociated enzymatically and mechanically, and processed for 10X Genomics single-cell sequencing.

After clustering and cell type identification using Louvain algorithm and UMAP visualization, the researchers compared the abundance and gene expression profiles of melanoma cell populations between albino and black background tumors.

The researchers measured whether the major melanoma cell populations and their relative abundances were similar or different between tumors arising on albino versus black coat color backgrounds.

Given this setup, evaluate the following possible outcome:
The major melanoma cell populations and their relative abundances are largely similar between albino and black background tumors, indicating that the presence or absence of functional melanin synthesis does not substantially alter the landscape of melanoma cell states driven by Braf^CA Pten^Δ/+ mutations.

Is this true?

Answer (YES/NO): YES